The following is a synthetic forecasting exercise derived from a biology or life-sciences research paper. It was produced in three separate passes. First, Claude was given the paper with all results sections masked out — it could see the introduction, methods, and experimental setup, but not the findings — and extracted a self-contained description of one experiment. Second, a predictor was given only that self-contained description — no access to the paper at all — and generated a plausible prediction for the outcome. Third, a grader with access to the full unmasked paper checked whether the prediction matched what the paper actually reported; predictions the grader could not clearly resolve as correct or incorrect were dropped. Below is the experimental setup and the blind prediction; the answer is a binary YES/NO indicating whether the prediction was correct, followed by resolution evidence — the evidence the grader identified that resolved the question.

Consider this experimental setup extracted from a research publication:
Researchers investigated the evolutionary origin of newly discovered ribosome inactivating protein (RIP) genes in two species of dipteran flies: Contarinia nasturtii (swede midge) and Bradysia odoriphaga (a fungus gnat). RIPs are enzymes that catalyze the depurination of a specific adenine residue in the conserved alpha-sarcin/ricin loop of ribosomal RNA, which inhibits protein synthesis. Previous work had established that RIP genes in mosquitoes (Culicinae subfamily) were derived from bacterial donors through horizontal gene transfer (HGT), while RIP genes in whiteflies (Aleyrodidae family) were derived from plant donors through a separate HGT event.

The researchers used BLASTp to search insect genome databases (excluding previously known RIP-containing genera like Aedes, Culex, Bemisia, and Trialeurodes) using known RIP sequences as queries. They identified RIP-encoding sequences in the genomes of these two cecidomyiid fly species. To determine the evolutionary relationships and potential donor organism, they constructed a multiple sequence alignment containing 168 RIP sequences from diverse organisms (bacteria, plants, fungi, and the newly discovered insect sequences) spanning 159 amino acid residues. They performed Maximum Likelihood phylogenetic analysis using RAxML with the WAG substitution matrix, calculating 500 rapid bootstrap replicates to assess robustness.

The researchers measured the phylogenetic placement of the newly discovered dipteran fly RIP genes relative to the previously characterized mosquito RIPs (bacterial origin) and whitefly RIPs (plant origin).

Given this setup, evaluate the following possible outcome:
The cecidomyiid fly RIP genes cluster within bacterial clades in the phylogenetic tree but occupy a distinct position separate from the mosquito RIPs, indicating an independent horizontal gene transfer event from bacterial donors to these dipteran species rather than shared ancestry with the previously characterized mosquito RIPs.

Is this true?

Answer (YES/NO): YES